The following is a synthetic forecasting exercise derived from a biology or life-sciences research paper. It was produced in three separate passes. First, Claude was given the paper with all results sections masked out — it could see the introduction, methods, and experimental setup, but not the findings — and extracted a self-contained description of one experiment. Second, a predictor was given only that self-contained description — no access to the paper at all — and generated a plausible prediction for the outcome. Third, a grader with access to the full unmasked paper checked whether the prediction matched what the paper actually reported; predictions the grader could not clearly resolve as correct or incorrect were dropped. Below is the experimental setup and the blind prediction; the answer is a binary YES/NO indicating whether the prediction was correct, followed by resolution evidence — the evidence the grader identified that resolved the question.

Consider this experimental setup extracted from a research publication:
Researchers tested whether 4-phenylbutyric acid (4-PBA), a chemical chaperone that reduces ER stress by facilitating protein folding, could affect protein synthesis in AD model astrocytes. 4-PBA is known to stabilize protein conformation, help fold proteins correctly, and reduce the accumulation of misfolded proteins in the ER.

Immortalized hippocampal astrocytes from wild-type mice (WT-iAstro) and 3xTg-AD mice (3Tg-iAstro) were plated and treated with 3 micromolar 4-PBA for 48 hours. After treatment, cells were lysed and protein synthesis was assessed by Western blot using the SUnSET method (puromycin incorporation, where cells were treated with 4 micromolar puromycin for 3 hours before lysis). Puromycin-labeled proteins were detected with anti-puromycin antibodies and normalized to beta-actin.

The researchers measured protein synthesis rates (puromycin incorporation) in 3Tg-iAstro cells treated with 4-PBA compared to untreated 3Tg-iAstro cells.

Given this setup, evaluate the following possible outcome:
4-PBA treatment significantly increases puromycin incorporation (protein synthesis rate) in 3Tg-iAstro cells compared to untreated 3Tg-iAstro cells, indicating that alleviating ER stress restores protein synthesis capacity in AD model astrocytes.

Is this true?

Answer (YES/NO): YES